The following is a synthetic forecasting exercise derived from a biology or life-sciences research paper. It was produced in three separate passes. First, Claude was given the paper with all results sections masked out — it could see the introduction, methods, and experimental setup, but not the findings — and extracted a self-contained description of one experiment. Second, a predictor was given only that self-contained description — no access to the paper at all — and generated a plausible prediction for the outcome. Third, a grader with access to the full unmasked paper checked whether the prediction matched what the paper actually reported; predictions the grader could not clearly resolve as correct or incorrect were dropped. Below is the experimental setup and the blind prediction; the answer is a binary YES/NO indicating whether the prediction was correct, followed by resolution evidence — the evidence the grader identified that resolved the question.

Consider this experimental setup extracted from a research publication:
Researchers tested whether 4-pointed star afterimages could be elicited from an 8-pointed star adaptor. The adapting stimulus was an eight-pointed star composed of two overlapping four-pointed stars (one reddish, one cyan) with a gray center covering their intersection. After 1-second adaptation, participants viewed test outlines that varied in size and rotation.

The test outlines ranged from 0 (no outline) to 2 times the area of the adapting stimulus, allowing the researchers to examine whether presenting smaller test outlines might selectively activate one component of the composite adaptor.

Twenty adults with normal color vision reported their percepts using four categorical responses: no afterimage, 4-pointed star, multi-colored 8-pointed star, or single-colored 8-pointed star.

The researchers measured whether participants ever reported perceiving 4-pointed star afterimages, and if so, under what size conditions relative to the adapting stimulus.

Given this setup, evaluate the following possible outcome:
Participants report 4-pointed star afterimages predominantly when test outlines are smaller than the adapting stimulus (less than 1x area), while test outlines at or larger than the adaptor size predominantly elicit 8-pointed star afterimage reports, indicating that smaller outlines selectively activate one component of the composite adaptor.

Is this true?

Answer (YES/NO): NO